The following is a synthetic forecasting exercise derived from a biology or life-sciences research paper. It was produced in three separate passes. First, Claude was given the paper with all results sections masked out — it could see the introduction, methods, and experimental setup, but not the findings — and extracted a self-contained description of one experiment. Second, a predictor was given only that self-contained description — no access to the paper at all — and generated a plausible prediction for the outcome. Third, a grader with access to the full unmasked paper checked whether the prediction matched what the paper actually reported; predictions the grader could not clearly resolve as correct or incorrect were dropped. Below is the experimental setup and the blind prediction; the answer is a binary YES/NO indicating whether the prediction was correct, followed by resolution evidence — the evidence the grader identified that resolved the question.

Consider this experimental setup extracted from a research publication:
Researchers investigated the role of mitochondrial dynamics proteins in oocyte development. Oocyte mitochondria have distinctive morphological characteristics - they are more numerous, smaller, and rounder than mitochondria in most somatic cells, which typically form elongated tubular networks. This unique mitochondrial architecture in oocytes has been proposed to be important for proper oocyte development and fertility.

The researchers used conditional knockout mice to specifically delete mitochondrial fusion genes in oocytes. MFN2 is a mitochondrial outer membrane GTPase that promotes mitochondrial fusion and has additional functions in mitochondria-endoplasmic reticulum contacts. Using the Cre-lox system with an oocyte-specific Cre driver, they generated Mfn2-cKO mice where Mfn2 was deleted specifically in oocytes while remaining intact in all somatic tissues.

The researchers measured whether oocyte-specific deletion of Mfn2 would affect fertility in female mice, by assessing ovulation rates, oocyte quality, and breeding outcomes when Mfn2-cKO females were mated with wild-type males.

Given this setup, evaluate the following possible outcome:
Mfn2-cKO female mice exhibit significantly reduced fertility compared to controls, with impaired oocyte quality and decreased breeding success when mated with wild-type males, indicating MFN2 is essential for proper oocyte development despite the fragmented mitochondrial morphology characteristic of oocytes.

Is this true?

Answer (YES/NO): NO